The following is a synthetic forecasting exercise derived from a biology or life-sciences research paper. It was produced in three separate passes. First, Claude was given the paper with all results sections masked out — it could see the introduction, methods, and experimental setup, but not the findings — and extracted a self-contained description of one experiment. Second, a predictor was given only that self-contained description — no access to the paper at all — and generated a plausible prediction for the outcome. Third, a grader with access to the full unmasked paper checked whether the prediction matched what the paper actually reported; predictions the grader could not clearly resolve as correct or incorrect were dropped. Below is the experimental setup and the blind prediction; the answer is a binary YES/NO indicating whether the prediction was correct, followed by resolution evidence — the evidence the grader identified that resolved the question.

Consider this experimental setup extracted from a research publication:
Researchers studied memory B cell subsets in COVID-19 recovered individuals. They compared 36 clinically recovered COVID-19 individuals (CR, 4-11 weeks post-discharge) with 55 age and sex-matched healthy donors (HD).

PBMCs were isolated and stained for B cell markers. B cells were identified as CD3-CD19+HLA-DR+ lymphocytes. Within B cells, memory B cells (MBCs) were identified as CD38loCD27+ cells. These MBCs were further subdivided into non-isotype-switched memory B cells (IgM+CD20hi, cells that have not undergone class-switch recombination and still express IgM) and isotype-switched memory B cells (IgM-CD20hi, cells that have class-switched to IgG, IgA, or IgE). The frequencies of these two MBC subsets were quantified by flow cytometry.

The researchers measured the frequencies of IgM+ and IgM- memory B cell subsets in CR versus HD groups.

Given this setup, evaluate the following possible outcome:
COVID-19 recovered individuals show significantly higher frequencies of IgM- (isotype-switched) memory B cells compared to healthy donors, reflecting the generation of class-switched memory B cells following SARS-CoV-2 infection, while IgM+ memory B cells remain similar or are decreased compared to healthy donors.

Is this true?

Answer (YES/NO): NO